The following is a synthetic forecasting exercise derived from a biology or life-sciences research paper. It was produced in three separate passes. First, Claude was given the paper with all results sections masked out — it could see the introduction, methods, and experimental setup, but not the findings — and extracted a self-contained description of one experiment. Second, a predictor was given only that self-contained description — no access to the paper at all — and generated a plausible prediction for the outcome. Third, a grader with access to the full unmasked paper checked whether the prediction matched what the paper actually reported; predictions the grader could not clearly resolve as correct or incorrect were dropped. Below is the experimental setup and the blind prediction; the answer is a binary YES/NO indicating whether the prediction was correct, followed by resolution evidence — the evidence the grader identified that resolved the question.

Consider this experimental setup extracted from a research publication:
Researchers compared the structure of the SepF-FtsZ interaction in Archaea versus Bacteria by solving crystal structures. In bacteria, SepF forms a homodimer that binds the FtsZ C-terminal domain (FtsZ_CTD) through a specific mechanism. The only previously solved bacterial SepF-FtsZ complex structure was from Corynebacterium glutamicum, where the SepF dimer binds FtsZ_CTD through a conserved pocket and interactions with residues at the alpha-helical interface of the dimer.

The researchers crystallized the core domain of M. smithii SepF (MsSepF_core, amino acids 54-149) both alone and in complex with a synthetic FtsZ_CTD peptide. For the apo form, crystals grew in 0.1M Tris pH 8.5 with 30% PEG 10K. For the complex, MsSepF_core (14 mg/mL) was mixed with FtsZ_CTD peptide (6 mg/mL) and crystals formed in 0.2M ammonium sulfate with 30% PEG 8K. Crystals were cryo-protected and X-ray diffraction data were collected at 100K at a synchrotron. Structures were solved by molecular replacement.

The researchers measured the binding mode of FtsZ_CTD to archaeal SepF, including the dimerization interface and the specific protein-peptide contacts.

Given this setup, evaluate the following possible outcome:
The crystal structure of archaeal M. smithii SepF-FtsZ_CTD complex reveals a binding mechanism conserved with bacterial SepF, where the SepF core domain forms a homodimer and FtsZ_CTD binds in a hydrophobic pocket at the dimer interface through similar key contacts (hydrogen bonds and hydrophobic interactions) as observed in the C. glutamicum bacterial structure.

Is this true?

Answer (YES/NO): NO